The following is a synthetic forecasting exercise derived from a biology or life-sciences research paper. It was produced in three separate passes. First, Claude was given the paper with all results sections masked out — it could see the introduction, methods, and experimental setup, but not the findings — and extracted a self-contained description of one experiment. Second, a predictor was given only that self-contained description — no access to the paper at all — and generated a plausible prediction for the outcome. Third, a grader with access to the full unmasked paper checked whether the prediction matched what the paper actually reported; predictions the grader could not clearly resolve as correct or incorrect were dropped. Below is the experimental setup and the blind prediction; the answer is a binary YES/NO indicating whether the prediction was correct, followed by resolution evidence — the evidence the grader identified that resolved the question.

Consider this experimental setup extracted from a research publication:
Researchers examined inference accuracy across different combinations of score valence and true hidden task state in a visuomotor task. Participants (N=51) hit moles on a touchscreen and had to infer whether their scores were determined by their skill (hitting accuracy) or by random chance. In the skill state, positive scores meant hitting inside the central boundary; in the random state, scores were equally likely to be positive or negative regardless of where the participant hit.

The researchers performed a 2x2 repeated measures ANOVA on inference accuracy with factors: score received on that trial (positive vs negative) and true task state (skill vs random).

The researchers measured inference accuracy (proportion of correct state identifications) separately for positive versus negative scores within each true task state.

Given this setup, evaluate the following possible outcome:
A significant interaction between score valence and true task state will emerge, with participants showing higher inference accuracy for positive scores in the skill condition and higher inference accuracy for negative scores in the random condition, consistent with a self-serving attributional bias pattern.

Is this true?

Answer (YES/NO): YES